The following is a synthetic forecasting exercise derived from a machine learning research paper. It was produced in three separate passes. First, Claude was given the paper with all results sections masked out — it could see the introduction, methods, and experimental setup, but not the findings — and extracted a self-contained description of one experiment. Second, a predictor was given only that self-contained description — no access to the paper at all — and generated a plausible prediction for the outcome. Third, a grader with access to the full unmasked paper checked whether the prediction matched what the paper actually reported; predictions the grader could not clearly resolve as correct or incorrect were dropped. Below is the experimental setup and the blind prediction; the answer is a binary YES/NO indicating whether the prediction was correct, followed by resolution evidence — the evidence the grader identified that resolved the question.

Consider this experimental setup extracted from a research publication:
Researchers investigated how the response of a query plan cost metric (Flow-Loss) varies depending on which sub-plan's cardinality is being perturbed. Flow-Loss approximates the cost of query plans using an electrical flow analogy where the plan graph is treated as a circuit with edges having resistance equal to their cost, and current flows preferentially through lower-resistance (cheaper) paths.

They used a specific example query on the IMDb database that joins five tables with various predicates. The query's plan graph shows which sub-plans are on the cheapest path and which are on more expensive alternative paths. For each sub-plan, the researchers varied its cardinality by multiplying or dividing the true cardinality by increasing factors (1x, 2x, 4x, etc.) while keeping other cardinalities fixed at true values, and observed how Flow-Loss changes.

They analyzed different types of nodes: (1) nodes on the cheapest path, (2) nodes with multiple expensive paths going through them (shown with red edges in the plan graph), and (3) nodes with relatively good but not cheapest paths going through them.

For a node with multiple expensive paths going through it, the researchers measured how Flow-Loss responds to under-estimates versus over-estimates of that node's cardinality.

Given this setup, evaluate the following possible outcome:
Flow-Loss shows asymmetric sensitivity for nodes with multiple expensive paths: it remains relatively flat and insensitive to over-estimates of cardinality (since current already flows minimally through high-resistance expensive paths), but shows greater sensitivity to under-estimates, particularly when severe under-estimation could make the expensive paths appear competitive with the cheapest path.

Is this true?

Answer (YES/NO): YES